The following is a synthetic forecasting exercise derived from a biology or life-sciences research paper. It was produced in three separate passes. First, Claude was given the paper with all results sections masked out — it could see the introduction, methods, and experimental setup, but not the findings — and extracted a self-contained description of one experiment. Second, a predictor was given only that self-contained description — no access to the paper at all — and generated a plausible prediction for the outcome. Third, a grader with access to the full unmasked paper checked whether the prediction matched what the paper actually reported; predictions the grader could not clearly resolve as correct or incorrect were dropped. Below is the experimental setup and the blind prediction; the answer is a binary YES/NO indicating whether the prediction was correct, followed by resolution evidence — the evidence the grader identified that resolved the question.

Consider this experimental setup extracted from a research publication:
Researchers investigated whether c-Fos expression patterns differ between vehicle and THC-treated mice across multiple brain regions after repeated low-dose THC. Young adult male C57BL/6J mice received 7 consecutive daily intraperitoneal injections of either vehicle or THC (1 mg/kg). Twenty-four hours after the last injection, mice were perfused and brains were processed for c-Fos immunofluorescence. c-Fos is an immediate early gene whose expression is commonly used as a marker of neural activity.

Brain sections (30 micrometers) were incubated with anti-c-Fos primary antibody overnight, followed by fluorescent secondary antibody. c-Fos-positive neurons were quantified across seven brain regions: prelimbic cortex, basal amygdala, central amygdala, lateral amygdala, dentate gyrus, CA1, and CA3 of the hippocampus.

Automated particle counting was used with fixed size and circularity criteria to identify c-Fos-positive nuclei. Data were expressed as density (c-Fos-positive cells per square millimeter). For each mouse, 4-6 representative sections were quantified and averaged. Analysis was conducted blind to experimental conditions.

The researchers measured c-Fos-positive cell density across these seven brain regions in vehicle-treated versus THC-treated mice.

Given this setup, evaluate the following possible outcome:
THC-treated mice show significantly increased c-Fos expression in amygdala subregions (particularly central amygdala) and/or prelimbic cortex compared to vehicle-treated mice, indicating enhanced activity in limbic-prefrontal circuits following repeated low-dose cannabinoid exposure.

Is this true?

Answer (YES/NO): NO